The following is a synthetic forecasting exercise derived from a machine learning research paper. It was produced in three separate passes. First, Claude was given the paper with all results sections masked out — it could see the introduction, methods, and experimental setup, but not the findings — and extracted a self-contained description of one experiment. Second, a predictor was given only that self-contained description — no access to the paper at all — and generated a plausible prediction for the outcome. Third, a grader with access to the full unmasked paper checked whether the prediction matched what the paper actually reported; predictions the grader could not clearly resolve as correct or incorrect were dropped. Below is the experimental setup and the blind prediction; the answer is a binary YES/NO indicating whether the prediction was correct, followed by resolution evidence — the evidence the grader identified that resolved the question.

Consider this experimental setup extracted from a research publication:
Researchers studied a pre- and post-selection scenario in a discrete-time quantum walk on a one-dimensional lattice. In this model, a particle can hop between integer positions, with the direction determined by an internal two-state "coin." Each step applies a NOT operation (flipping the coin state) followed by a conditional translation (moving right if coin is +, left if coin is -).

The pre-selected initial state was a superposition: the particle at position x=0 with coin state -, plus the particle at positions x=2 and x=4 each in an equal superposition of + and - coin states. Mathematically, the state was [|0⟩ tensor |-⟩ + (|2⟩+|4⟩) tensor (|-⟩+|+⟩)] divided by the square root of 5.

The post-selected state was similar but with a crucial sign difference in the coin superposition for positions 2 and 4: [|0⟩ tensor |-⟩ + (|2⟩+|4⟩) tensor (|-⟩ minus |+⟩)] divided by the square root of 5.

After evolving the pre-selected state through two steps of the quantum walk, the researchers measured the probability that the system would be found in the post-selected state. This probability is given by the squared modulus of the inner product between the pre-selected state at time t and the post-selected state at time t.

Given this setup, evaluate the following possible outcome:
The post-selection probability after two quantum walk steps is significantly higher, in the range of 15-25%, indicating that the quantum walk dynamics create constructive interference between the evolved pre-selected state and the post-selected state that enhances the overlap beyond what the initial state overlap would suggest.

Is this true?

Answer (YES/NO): NO